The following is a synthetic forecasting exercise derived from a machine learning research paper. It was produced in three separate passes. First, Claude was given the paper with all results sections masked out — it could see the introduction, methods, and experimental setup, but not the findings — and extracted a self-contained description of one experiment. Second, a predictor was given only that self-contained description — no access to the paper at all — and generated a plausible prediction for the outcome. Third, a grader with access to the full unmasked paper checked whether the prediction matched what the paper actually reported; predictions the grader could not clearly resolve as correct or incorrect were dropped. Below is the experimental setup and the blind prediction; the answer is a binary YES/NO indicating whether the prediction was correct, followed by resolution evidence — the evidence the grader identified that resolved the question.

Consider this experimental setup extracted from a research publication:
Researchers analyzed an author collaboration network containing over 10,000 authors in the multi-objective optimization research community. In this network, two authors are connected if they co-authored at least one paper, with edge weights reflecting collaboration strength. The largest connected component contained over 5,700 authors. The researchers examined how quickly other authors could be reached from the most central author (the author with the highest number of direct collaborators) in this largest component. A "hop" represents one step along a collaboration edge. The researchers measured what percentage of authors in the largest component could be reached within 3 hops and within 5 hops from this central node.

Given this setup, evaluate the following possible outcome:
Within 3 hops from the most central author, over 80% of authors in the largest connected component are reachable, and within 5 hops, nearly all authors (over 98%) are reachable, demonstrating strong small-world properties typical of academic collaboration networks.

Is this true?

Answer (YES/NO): NO